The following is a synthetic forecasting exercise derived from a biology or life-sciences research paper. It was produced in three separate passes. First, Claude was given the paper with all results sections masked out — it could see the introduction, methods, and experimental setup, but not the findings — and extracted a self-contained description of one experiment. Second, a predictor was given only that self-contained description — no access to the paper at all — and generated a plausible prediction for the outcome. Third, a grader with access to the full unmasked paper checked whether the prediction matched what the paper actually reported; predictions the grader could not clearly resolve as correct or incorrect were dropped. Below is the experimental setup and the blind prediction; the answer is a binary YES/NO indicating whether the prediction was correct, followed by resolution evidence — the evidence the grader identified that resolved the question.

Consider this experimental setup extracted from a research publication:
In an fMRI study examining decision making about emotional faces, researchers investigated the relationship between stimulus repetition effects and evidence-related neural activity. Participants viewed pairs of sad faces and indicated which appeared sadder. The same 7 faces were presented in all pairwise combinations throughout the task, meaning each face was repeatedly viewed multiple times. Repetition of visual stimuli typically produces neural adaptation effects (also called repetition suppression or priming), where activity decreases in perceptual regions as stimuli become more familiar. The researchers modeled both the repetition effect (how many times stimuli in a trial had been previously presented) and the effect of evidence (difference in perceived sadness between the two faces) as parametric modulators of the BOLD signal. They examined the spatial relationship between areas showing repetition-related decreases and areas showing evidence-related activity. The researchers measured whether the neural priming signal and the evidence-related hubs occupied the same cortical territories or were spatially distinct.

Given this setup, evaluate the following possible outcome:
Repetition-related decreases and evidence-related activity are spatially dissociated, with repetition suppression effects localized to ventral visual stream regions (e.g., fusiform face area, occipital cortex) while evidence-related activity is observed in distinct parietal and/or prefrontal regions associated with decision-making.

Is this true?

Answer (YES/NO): NO